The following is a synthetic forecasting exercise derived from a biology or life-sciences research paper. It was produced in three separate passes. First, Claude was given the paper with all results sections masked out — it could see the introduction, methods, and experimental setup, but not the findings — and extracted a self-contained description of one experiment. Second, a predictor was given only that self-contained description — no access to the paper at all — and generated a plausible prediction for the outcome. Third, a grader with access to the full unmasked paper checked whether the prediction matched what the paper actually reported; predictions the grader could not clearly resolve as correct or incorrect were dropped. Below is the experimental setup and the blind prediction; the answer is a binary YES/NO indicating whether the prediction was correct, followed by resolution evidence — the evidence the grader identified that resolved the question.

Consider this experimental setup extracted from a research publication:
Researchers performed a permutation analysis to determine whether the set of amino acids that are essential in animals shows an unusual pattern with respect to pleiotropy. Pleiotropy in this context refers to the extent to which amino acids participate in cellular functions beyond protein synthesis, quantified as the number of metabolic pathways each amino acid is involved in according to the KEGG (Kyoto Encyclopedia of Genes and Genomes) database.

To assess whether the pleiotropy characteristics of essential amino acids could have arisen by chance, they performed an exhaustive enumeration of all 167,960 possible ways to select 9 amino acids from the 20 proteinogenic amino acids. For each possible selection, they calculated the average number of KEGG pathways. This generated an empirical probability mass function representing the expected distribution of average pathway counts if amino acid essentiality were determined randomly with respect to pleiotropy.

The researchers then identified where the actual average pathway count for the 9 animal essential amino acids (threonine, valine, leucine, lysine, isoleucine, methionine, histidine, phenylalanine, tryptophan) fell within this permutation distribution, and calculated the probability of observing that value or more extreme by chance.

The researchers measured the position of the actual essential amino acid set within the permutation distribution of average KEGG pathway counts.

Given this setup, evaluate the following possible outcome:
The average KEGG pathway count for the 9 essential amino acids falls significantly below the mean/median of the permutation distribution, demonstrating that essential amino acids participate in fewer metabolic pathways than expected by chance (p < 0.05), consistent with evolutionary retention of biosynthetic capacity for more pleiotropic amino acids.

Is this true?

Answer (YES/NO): NO